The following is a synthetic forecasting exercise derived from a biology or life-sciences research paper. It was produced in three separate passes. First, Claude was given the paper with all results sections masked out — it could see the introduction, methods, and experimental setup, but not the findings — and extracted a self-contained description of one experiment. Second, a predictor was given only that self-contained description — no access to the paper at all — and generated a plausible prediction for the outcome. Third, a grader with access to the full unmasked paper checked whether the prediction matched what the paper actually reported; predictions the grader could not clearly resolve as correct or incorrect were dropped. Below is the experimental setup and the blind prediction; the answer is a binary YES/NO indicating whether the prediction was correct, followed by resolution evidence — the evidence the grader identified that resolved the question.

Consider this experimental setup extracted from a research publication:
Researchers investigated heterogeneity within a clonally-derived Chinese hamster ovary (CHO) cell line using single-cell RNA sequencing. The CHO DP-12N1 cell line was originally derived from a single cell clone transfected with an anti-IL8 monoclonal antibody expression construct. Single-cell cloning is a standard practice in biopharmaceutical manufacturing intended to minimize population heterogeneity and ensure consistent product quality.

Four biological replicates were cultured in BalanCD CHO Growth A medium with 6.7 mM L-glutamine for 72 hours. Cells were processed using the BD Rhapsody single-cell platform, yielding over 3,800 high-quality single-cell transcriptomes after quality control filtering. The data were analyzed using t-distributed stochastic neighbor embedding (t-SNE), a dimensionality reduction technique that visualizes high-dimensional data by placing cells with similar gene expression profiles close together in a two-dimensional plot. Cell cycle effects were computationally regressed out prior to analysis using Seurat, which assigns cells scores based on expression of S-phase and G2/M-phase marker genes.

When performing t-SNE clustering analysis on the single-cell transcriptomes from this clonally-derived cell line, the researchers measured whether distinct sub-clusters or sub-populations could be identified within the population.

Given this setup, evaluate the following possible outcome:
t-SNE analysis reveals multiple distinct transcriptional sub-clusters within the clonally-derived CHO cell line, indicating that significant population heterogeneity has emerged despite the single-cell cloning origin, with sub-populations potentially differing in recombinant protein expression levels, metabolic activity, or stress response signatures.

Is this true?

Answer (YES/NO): NO